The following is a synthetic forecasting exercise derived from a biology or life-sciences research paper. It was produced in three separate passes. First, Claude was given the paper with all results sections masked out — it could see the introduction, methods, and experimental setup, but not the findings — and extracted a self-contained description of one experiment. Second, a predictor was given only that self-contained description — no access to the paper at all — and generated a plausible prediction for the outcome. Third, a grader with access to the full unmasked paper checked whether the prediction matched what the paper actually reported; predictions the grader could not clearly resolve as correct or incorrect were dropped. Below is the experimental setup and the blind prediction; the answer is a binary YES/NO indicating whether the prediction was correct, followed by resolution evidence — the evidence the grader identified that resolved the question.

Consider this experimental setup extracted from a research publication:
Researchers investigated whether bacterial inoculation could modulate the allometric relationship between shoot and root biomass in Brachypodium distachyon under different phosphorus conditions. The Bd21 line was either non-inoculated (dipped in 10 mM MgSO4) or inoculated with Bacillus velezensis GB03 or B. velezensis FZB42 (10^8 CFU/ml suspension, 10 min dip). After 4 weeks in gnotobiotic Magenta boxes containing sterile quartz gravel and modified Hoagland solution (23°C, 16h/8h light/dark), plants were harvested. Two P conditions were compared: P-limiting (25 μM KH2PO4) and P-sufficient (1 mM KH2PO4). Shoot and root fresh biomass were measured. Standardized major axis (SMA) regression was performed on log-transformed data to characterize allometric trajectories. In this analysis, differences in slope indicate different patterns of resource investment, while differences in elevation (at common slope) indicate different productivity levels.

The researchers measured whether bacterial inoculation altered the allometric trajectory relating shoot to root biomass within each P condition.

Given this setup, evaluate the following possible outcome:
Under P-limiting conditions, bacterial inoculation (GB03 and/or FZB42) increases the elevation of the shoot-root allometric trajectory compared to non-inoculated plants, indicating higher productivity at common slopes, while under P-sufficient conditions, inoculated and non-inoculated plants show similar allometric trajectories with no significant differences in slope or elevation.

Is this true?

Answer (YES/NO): NO